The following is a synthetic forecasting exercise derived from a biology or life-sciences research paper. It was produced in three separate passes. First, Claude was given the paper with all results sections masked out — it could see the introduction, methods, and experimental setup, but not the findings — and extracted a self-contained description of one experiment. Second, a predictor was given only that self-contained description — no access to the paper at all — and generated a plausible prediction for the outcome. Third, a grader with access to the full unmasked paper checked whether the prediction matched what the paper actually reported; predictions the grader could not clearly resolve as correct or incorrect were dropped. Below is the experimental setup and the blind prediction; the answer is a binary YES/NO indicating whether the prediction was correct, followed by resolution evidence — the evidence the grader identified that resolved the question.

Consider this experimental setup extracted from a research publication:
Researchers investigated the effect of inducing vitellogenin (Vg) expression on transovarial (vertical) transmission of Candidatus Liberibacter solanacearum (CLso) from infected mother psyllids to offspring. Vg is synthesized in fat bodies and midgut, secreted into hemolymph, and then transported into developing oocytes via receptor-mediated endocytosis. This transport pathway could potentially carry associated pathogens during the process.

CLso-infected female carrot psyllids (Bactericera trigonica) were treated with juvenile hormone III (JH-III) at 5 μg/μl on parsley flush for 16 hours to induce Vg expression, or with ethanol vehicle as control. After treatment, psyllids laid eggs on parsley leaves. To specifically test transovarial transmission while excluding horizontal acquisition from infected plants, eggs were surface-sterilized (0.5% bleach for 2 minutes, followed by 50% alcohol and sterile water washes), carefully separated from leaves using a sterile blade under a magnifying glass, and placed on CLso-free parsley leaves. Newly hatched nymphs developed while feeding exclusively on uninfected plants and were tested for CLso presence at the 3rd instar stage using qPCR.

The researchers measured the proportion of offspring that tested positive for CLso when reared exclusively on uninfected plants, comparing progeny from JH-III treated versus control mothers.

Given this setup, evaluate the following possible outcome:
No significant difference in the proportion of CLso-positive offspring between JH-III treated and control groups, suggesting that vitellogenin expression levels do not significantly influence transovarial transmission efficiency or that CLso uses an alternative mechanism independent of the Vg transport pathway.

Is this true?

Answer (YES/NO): NO